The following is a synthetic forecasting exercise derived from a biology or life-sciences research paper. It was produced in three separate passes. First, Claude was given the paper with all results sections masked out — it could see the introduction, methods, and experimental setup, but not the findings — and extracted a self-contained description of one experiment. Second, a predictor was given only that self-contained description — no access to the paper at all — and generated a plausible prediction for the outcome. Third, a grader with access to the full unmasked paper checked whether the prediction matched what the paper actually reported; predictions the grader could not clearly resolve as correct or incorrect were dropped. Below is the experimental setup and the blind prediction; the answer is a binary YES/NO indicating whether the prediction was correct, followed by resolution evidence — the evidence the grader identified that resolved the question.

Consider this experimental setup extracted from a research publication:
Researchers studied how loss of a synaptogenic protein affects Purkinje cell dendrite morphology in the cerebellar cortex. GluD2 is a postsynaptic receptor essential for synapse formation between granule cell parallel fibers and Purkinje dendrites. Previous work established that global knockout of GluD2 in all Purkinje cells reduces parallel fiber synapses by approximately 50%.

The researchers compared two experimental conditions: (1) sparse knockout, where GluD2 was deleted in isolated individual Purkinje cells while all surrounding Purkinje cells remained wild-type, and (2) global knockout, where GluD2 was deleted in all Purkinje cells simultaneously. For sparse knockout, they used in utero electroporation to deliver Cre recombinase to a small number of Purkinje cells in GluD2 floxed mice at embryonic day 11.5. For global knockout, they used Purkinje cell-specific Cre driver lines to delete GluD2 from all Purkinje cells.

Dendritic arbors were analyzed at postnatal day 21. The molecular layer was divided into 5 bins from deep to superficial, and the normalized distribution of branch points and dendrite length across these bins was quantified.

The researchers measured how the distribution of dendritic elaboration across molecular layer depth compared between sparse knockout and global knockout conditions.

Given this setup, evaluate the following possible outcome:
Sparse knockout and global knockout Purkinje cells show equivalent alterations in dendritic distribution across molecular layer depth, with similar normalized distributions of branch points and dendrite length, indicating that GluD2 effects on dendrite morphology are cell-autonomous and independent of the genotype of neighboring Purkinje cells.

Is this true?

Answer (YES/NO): NO